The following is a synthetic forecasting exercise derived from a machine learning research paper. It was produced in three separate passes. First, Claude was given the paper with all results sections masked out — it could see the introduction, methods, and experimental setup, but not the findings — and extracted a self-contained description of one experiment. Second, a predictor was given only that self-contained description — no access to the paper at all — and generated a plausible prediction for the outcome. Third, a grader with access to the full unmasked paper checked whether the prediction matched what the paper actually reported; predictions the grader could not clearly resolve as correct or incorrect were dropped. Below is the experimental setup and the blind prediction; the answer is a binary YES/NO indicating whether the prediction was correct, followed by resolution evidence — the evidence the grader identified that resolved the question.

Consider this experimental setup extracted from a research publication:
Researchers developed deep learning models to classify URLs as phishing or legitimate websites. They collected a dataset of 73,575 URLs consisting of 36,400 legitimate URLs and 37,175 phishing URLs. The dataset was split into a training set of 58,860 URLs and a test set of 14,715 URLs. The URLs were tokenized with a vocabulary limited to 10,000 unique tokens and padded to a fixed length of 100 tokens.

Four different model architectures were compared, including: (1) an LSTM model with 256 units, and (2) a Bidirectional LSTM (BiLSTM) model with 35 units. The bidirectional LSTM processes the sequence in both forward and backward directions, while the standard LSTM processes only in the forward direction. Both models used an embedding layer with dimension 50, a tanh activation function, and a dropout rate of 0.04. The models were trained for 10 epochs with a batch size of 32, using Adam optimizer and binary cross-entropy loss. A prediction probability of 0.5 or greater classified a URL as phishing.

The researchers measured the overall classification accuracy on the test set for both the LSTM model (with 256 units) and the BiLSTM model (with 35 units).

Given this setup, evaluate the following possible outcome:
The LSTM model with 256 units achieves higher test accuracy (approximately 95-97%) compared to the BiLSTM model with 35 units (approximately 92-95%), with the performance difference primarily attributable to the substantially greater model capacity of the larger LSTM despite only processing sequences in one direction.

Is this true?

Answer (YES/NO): NO